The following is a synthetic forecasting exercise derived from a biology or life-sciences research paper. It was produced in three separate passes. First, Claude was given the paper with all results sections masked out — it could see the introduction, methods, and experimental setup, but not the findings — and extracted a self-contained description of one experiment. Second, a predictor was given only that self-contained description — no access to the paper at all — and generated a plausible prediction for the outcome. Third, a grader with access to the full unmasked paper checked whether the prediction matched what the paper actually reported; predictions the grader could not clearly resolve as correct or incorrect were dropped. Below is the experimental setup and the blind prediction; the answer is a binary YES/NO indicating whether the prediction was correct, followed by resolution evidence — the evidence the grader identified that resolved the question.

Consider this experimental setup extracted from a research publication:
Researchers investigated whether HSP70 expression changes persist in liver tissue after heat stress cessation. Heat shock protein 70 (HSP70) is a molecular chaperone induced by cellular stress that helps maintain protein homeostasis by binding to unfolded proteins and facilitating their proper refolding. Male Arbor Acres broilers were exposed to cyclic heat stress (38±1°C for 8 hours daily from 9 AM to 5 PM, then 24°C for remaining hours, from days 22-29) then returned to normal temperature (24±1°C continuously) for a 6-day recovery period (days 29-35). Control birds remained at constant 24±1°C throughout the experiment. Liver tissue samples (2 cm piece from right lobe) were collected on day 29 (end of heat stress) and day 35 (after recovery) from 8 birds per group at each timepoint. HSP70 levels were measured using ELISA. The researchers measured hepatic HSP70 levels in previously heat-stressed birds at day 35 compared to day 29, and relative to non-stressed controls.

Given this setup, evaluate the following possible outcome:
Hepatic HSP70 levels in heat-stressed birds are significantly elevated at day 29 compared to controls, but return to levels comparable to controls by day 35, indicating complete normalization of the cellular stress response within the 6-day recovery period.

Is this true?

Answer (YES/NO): NO